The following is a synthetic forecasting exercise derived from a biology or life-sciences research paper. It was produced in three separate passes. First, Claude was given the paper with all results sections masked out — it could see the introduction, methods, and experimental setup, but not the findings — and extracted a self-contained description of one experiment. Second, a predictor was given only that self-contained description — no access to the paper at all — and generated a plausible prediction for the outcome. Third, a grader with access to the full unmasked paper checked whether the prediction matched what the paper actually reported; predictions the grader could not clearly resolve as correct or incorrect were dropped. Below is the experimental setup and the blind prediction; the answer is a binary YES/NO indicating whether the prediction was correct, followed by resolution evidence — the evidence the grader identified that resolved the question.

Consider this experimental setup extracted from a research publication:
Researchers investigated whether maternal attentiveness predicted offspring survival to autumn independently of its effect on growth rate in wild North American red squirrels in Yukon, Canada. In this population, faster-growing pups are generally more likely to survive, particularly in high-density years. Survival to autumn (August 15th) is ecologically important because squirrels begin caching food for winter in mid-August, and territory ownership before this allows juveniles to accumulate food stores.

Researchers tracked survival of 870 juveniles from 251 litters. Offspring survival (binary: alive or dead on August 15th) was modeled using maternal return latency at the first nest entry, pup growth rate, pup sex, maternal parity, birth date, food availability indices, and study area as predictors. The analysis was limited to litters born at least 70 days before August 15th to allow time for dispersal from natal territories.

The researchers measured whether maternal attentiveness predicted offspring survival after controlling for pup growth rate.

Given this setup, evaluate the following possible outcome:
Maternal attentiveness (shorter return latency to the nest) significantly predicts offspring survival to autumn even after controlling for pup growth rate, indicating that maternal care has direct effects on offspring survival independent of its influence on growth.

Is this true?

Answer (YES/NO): NO